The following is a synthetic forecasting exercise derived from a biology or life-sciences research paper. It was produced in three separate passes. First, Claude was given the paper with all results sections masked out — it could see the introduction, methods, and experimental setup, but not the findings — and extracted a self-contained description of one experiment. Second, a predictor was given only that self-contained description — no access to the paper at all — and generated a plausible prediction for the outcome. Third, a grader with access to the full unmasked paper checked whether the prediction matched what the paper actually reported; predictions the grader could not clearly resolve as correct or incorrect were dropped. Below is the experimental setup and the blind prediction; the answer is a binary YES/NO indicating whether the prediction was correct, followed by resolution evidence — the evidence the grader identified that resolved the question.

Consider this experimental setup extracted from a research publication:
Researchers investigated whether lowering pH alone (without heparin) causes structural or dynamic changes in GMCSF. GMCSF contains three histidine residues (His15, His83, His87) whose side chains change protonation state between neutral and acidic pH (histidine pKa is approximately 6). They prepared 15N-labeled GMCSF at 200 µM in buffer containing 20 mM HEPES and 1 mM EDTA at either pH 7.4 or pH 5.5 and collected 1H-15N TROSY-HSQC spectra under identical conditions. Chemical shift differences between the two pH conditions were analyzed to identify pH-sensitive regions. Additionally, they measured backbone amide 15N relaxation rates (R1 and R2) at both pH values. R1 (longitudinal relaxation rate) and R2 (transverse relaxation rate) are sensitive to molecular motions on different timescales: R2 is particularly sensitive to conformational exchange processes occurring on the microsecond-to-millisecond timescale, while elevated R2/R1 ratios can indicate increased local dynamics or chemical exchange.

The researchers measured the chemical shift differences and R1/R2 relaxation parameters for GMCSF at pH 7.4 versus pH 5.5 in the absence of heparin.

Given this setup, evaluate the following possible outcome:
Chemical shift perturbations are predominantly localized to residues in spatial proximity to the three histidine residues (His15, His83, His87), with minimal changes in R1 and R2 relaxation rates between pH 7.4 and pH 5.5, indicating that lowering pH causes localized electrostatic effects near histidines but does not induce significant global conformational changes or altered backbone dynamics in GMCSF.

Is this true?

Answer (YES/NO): NO